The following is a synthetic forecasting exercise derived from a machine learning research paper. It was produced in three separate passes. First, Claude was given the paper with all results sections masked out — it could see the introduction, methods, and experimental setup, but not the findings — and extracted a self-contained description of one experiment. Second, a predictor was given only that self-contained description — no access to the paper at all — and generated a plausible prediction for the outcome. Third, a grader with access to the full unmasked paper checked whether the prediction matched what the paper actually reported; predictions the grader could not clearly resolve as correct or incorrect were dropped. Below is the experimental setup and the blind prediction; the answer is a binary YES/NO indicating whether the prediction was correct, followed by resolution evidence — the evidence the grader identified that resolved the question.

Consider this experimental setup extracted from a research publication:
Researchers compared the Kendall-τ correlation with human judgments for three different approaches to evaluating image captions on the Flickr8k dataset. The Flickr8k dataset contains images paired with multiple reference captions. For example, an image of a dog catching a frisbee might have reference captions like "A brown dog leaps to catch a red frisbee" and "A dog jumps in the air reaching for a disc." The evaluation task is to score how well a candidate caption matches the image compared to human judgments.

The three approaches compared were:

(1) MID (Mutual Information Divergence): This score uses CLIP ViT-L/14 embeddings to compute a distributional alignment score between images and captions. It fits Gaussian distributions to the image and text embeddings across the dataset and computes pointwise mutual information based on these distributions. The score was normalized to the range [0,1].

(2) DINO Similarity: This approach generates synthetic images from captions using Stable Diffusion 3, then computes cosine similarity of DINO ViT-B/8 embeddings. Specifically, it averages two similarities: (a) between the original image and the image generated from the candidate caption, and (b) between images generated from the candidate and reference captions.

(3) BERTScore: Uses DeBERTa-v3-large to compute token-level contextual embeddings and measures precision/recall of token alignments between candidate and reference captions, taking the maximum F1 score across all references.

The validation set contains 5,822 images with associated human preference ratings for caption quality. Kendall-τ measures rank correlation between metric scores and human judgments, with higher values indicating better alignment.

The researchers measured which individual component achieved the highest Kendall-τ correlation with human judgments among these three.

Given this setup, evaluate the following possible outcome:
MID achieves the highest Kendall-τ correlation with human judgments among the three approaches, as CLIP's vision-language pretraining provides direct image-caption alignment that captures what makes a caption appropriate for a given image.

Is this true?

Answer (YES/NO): YES